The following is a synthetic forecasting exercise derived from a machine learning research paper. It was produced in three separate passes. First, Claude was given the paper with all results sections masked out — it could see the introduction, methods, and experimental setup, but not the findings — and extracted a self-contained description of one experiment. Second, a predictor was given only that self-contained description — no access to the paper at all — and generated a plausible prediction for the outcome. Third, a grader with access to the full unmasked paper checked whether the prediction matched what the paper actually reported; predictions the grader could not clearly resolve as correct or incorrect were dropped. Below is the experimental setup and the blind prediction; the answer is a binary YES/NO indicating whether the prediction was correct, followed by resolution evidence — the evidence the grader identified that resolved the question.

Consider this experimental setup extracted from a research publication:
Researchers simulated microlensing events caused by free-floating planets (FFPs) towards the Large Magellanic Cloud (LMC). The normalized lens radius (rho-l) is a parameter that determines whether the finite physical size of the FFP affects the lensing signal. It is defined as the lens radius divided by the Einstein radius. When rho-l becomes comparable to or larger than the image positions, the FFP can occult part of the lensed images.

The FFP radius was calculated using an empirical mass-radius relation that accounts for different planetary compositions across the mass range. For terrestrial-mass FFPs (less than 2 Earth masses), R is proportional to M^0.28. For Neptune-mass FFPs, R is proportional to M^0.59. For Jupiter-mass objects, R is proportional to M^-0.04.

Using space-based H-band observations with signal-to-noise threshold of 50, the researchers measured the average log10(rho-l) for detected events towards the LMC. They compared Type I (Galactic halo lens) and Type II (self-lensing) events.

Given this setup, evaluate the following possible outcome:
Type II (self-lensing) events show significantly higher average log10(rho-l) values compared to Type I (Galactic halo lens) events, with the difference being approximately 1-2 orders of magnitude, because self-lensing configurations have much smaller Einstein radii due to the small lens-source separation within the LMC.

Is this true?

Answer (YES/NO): NO